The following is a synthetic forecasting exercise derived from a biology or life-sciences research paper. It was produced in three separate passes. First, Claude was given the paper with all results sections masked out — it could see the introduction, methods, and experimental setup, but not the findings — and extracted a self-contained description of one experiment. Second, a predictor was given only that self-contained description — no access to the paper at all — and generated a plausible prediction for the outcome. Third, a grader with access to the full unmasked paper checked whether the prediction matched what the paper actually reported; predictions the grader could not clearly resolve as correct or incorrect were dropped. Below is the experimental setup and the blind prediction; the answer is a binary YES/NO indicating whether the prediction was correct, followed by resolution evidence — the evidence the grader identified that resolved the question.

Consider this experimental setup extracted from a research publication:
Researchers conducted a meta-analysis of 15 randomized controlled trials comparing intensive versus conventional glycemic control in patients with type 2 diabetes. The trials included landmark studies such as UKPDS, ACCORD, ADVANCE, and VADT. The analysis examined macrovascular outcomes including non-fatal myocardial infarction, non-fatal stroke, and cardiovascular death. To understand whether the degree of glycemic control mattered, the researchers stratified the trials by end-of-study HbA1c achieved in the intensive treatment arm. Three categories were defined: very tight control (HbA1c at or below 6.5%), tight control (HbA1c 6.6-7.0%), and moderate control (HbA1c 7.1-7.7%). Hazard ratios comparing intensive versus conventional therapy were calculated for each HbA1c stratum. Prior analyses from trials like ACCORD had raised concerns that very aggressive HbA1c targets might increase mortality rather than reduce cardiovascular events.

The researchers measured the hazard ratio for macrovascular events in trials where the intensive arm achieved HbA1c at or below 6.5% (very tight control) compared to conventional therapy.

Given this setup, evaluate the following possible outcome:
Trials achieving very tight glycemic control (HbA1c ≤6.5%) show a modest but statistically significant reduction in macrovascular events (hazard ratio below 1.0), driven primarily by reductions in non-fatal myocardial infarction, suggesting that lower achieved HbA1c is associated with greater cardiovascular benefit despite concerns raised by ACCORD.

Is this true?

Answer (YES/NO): NO